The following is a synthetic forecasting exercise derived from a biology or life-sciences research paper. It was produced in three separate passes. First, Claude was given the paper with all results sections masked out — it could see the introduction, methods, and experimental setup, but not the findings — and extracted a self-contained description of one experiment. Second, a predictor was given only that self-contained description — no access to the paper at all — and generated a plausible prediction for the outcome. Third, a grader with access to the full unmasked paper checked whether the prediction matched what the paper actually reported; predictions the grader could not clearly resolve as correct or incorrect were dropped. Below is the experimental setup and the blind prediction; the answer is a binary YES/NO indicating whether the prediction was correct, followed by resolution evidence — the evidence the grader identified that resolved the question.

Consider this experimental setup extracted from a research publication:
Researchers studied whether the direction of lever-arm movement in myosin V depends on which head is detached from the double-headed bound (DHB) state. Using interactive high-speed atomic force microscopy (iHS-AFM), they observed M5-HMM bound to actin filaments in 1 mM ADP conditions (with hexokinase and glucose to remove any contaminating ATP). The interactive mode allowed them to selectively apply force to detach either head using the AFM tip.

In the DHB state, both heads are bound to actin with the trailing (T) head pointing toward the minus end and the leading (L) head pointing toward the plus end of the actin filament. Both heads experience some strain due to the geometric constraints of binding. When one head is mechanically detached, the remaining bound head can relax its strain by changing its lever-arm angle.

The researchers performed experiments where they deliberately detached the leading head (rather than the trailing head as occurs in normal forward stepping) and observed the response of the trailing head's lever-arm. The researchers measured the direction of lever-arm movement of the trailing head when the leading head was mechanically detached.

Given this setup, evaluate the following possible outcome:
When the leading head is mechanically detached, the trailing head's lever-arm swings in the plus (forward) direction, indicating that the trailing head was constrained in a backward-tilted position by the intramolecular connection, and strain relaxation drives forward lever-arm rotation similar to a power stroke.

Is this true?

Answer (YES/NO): NO